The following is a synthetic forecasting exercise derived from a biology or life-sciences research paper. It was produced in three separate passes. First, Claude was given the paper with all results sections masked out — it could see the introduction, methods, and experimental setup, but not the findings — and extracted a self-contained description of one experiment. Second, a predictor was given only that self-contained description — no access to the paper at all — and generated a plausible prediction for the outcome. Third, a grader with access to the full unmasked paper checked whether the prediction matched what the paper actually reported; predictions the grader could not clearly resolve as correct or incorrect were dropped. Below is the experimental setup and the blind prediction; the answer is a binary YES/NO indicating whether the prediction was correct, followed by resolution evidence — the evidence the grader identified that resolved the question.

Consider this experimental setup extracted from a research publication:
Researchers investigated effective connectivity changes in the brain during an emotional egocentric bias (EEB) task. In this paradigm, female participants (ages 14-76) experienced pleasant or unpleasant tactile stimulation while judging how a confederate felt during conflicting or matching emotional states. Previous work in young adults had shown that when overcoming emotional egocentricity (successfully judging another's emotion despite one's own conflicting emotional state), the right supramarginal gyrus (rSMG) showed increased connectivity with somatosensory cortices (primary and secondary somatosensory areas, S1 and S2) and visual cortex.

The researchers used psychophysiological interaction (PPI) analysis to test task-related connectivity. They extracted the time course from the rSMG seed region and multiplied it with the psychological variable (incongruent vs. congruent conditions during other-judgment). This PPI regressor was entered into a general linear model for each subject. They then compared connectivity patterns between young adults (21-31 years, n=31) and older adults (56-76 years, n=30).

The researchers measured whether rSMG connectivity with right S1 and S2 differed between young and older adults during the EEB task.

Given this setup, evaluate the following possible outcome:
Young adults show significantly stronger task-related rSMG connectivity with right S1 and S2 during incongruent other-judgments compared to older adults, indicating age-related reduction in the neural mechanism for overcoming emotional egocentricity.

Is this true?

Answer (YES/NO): NO